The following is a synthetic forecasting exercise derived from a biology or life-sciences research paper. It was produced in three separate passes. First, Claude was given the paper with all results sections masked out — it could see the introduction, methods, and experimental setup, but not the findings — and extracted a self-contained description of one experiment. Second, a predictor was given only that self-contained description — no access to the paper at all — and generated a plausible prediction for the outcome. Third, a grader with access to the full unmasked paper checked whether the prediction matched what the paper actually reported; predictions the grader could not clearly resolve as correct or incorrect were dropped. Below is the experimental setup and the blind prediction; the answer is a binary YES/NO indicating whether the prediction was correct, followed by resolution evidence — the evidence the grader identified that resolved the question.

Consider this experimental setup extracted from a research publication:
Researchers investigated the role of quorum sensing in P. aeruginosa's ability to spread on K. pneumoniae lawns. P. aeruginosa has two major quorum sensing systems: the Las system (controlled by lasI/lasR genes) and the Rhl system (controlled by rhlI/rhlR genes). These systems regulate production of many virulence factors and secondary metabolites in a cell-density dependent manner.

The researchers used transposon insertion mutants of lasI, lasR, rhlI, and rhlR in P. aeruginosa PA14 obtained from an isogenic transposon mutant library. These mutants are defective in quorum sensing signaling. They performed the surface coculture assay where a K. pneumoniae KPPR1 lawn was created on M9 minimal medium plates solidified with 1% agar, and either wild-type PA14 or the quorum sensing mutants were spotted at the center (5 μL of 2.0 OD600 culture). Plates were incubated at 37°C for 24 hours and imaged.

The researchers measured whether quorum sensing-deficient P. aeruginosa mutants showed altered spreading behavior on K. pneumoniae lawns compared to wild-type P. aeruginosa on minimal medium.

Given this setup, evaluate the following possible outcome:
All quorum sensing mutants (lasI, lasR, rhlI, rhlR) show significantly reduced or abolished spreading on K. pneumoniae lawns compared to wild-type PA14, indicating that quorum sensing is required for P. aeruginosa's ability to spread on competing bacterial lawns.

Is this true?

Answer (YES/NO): NO